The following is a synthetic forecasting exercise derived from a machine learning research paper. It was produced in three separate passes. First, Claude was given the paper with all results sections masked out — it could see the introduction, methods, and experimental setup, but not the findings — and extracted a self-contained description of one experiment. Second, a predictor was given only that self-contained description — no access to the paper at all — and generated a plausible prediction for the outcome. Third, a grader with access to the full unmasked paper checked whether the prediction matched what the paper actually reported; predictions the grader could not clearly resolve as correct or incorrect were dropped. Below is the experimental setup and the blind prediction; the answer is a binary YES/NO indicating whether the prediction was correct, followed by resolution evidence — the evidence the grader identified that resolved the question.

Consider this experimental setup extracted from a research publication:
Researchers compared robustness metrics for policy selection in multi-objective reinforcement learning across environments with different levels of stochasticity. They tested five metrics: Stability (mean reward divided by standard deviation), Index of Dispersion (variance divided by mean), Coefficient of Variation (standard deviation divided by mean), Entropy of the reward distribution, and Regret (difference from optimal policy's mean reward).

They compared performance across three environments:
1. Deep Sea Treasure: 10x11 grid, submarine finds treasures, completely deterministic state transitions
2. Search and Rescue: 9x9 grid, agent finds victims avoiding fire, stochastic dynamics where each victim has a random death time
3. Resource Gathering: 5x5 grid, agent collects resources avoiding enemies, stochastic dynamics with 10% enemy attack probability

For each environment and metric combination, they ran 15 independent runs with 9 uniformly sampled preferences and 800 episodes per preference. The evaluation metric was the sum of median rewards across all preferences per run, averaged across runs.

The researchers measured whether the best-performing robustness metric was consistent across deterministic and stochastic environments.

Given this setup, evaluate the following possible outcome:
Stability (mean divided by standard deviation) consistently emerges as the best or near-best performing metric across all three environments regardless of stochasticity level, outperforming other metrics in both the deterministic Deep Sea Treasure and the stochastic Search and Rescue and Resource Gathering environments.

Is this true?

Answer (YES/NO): YES